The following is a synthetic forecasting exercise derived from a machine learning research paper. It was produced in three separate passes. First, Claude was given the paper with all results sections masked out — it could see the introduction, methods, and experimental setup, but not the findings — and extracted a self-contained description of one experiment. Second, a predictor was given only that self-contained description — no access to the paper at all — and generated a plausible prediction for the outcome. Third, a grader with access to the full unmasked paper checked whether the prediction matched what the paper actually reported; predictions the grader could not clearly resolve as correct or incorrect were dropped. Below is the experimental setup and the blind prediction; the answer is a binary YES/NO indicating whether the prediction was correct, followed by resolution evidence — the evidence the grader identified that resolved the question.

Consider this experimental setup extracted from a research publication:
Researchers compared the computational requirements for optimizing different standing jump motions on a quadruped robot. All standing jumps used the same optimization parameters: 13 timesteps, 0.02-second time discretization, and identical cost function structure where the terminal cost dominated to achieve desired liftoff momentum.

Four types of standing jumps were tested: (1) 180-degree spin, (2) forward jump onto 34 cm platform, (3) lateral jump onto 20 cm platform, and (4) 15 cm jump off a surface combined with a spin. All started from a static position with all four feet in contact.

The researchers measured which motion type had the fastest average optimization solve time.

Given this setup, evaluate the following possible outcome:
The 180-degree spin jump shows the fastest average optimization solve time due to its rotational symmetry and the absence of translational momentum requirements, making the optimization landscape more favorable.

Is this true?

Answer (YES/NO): YES